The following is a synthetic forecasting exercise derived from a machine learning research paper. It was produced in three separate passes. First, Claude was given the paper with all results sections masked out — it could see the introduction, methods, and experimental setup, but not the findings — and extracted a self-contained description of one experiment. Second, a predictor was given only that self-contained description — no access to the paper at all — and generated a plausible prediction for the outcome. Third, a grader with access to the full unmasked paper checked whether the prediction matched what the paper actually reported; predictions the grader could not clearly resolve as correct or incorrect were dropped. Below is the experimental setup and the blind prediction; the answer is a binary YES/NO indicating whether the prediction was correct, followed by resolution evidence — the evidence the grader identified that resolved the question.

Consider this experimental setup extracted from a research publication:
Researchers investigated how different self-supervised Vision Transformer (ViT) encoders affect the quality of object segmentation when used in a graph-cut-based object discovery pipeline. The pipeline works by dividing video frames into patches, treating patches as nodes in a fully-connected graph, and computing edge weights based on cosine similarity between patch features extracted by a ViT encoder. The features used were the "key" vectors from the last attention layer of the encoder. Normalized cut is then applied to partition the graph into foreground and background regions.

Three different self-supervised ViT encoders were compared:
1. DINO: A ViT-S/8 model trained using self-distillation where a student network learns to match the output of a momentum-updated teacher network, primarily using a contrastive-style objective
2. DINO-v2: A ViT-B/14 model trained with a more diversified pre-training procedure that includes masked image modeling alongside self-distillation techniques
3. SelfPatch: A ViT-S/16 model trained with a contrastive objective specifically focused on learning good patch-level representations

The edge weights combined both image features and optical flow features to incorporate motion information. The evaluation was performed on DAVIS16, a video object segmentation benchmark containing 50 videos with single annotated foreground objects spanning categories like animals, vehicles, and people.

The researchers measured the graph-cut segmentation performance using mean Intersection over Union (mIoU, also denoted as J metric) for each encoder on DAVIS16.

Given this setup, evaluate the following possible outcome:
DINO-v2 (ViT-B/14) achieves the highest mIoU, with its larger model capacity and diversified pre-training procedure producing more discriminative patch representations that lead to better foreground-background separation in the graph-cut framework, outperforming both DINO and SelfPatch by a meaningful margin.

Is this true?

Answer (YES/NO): NO